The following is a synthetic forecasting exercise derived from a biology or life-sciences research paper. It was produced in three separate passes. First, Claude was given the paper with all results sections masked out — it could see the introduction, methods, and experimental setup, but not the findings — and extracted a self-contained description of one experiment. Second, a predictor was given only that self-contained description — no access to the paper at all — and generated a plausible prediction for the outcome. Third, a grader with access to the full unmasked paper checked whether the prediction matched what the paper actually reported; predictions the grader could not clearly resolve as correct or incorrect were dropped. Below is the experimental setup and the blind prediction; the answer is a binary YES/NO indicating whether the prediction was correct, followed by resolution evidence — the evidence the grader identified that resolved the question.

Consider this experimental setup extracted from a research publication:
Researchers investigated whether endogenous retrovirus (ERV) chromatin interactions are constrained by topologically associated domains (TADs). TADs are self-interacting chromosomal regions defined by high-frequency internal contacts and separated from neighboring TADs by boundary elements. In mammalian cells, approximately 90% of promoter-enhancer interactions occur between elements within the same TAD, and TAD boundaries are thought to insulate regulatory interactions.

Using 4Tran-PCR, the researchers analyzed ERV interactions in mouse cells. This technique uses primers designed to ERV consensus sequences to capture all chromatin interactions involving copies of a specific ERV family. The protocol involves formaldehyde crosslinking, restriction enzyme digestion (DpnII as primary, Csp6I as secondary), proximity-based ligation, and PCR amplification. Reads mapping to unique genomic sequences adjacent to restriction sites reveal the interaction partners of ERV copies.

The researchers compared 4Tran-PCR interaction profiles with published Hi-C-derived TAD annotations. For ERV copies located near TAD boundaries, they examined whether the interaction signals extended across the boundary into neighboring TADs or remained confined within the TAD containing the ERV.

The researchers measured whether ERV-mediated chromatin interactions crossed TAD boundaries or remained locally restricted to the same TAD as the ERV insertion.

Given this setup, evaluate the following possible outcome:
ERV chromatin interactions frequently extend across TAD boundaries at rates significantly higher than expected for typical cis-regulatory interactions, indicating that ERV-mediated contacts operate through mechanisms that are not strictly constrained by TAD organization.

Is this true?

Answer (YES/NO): NO